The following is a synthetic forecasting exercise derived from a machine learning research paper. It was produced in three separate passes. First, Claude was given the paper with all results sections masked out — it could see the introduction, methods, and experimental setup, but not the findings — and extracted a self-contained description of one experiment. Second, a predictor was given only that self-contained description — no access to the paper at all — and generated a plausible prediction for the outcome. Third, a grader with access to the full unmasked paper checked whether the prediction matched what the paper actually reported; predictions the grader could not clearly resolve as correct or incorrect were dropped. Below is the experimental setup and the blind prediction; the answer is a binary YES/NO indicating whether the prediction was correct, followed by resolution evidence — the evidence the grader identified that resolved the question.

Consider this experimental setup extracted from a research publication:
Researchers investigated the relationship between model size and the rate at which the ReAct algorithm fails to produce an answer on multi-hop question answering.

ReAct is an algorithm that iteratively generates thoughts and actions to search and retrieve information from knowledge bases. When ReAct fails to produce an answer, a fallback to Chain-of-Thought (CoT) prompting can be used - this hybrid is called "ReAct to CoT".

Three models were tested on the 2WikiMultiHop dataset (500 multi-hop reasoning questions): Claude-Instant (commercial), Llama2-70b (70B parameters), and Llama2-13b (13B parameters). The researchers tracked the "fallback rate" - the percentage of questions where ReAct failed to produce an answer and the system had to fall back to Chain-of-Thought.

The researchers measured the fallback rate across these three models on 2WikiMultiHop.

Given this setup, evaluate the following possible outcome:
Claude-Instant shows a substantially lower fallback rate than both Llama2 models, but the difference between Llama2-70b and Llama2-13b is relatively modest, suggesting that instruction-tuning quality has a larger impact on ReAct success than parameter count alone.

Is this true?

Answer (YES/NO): NO